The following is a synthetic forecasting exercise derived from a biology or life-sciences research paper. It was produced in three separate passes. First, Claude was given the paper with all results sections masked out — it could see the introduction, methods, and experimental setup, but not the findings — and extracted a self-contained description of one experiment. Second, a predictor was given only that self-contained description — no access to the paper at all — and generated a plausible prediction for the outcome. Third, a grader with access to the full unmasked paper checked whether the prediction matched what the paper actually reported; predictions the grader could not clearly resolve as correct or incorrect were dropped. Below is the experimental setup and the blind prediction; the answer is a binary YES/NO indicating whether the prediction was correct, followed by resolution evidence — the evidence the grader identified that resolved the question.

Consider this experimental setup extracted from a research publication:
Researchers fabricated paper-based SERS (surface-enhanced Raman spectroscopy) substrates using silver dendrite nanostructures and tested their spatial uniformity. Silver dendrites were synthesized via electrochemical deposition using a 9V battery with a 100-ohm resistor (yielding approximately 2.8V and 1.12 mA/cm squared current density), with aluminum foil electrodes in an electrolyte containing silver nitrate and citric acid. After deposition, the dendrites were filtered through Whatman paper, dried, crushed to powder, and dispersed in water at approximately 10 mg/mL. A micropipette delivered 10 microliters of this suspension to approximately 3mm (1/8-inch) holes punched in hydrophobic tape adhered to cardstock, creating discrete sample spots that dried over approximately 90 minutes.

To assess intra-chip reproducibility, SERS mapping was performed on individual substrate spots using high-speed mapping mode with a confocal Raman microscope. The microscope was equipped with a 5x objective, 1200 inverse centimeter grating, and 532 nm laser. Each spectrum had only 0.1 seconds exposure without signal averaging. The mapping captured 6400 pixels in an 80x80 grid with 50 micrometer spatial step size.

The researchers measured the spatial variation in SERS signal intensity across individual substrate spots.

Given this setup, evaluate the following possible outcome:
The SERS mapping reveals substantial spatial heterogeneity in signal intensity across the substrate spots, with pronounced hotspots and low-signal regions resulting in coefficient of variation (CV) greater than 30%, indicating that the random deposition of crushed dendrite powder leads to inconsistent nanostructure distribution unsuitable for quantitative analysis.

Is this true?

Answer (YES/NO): NO